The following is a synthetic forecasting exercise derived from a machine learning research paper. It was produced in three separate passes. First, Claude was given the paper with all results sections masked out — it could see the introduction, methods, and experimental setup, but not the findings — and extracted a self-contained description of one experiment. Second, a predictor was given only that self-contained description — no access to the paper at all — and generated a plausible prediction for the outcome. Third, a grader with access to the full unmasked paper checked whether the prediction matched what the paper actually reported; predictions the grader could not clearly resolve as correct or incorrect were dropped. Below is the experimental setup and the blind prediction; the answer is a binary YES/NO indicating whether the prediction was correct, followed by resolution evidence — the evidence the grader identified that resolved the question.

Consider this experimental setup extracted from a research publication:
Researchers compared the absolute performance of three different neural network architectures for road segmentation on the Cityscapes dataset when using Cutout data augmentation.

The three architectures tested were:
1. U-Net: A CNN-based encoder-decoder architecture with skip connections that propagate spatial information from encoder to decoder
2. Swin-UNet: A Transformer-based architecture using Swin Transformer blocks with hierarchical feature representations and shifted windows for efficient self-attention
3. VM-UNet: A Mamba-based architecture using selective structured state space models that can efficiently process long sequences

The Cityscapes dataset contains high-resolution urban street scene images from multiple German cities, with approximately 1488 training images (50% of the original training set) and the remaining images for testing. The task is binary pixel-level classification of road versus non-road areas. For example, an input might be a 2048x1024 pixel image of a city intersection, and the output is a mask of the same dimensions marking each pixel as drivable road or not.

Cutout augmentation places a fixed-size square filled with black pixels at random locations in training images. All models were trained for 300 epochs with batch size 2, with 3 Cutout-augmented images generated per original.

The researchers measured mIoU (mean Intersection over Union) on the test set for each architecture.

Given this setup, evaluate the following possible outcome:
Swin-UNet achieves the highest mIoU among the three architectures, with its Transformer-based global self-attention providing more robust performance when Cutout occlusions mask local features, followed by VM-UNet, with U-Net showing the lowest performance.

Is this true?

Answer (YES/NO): NO